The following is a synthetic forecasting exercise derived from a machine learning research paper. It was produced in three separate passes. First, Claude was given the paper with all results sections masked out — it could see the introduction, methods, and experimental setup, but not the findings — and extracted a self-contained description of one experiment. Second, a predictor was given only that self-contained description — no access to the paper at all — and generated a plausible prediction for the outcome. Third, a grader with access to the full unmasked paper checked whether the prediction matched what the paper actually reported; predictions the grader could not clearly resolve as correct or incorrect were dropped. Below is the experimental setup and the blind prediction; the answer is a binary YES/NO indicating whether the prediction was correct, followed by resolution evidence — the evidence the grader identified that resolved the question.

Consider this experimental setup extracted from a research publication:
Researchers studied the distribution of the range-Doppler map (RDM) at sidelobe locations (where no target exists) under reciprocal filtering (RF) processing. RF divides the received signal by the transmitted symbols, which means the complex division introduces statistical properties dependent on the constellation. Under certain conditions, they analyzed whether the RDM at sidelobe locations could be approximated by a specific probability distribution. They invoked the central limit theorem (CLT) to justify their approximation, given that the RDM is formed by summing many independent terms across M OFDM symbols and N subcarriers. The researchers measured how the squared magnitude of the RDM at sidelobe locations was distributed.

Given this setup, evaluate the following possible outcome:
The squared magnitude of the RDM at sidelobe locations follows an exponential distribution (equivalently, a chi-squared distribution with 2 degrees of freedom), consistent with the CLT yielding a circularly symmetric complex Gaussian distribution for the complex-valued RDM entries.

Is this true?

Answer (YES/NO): YES